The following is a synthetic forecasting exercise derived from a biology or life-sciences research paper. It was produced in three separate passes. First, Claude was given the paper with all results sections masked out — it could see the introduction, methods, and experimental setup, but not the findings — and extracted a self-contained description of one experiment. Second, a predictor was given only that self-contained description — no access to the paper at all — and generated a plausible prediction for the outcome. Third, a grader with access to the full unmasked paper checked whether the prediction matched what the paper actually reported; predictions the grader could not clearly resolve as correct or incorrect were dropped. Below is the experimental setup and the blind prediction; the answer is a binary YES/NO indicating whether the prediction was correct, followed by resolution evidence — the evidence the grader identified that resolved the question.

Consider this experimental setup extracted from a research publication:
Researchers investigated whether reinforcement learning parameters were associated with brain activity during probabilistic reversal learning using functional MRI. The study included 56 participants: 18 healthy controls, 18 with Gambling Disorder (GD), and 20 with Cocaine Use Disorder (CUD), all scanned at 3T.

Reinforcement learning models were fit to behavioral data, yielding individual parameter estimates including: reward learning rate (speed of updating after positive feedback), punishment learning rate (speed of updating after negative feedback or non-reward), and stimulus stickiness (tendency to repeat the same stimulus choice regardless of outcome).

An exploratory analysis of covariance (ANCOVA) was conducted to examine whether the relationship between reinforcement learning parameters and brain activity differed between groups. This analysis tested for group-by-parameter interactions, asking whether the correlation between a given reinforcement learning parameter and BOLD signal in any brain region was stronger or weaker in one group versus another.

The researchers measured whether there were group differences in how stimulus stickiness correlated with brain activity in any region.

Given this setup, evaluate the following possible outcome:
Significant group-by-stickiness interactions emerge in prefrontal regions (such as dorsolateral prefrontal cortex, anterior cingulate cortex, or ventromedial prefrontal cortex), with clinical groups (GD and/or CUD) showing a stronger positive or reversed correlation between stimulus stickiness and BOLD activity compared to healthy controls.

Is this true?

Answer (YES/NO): YES